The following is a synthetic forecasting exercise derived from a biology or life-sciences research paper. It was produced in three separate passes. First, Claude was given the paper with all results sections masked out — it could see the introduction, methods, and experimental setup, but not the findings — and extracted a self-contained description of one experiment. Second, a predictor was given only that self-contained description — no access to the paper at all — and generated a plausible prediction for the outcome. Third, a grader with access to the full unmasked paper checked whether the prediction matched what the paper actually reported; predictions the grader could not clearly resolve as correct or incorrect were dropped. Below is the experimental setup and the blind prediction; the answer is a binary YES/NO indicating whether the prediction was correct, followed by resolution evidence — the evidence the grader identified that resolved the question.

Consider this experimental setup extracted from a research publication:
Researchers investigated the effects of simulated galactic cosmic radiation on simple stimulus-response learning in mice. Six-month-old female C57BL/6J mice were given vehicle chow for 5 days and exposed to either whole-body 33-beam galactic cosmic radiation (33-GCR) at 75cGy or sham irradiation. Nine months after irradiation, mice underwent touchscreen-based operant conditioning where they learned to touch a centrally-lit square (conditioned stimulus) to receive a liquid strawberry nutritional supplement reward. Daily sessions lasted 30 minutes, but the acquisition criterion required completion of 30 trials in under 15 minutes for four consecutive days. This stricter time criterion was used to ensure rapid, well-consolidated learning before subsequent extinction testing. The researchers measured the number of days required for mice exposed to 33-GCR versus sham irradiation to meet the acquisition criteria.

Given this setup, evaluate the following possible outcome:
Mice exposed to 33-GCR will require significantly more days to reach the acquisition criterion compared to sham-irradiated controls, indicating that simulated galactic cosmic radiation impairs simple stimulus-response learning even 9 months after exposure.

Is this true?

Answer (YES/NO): YES